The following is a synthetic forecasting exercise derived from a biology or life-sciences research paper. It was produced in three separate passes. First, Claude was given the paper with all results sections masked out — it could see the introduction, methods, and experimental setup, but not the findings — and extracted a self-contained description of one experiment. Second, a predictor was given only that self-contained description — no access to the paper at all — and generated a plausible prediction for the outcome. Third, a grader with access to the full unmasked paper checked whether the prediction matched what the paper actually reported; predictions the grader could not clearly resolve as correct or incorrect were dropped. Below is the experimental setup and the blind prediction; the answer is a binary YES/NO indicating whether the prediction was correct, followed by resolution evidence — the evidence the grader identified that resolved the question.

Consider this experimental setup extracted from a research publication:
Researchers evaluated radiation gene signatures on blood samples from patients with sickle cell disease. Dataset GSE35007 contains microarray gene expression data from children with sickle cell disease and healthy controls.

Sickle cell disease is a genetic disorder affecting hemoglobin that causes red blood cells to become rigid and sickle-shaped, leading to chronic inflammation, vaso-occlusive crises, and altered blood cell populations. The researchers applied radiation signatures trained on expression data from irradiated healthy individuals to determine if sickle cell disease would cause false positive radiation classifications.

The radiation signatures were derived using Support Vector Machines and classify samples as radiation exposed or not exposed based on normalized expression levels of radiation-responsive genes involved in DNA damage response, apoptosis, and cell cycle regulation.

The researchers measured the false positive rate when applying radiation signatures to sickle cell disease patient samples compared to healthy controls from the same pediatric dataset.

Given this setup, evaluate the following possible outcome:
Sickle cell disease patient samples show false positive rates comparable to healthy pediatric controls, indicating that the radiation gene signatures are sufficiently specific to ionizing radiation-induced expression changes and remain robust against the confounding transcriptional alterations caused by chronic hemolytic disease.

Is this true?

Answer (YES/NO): NO